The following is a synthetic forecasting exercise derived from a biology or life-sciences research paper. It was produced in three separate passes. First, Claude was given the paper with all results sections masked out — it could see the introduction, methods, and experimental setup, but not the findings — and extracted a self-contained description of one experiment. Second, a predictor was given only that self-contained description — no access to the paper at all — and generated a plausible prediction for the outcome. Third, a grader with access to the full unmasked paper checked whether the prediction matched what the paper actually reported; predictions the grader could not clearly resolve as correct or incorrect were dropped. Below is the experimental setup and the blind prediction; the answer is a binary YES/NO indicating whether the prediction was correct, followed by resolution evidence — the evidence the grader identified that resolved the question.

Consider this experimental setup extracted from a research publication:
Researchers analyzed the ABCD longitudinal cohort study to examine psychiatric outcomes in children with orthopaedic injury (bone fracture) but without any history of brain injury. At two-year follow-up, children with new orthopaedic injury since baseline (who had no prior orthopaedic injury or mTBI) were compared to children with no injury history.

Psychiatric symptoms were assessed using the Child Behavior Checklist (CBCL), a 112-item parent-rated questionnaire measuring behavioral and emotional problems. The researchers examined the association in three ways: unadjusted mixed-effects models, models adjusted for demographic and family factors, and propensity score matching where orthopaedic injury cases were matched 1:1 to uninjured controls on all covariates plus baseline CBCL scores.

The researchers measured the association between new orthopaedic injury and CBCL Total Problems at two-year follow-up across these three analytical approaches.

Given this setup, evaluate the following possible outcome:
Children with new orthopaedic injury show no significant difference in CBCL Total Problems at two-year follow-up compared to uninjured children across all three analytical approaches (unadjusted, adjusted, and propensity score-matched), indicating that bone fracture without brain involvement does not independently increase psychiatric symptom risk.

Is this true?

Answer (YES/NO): YES